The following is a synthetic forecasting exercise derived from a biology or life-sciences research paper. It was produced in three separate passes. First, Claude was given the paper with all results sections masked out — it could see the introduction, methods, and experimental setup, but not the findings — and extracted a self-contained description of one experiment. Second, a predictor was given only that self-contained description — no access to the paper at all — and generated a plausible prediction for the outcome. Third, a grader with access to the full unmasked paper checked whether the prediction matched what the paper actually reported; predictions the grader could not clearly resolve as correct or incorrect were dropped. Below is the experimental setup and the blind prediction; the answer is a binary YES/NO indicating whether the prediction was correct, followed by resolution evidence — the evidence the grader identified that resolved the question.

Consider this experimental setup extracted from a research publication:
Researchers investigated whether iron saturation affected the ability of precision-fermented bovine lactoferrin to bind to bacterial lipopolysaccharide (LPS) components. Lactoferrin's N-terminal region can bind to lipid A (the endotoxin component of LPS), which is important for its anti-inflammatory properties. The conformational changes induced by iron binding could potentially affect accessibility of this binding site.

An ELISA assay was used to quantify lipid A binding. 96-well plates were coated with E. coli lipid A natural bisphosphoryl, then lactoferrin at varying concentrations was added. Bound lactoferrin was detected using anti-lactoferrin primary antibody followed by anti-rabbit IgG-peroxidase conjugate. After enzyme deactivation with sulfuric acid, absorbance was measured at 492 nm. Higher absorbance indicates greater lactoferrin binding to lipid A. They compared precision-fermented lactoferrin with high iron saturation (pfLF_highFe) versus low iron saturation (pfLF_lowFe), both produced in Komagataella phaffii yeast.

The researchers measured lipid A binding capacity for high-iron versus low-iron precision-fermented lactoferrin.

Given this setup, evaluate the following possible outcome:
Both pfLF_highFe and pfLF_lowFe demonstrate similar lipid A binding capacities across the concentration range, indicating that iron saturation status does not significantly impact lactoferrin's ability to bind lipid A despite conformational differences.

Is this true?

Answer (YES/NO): YES